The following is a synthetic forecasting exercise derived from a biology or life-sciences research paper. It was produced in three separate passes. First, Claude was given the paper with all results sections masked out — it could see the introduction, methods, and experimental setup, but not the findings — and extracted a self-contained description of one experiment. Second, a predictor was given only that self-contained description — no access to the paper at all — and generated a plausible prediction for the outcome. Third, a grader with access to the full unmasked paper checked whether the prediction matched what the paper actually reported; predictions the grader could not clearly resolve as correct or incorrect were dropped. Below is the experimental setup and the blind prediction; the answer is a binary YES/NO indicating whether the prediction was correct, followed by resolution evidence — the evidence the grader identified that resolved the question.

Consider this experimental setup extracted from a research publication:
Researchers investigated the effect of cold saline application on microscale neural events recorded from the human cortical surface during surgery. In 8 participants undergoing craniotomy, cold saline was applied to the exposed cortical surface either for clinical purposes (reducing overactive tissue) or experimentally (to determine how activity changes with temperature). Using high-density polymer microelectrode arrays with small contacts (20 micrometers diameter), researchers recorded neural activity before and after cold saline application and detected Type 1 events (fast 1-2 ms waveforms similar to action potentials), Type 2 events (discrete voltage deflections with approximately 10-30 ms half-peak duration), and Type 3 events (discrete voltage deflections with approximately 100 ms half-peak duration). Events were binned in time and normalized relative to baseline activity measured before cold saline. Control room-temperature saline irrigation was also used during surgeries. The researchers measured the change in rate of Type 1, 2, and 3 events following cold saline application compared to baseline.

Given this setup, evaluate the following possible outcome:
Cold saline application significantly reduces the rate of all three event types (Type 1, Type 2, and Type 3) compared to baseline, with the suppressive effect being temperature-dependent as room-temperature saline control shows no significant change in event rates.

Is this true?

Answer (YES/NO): NO